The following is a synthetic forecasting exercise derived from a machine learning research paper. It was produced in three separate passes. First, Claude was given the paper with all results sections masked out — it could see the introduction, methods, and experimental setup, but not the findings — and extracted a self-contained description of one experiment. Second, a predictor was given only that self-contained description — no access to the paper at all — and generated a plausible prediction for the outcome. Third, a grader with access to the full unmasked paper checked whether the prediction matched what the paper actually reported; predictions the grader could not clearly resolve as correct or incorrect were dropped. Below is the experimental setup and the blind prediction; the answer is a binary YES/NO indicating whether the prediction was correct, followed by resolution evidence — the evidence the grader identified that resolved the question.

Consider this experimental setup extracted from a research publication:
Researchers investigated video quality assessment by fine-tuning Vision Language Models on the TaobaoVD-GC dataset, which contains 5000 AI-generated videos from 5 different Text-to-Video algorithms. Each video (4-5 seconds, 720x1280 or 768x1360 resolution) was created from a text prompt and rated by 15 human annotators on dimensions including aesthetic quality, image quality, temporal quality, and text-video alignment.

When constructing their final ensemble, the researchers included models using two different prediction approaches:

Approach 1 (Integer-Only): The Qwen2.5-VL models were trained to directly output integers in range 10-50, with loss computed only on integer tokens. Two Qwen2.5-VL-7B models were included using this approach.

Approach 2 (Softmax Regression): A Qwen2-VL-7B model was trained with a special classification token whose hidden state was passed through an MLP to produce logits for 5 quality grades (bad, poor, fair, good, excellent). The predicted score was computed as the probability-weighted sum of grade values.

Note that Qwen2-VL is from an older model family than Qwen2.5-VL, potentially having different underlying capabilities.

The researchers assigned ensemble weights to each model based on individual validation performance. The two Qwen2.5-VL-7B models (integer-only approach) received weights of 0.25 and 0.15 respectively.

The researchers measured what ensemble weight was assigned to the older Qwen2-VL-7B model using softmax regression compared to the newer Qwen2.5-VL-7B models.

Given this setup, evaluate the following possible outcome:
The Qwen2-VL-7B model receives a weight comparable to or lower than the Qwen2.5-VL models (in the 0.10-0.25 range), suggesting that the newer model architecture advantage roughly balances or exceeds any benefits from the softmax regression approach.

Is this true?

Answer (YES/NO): YES